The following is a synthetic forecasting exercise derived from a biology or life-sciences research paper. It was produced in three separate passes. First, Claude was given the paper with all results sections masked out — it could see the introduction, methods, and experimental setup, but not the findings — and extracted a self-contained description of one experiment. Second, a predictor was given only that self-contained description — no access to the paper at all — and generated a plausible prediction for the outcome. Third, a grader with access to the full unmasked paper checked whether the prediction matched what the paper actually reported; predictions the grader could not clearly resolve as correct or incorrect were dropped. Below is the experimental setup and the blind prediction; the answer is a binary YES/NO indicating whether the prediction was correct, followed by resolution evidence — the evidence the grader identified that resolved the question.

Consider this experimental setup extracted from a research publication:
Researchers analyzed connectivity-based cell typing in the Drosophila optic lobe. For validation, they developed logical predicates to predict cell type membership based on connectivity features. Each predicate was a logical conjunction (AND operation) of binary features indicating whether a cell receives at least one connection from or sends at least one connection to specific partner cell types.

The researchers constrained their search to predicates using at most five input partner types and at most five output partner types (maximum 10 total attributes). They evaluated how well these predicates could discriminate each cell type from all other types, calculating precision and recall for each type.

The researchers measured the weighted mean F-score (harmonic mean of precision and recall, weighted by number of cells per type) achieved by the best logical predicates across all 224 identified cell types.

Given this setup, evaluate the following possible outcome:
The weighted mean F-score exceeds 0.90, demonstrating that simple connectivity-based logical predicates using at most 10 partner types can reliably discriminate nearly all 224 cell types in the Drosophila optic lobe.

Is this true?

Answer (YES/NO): YES